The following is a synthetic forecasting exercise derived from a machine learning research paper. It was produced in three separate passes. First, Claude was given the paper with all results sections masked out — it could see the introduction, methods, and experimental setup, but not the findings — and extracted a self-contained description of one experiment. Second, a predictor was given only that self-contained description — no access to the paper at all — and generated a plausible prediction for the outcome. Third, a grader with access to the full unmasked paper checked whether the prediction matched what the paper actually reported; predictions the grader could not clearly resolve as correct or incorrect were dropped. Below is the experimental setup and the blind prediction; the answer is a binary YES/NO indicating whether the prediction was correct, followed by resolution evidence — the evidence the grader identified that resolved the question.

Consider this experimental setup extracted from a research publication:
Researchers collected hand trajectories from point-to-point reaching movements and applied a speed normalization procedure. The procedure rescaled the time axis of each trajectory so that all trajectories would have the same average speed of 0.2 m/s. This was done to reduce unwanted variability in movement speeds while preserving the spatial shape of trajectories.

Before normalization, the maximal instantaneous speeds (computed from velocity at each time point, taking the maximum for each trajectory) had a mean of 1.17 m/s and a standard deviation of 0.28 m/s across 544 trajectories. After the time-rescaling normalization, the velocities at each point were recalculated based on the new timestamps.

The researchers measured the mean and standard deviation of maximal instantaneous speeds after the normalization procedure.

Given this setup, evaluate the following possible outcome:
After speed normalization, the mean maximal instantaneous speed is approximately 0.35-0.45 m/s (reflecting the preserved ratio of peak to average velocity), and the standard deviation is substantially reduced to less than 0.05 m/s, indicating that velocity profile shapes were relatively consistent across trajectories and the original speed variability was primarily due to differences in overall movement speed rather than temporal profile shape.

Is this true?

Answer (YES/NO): NO